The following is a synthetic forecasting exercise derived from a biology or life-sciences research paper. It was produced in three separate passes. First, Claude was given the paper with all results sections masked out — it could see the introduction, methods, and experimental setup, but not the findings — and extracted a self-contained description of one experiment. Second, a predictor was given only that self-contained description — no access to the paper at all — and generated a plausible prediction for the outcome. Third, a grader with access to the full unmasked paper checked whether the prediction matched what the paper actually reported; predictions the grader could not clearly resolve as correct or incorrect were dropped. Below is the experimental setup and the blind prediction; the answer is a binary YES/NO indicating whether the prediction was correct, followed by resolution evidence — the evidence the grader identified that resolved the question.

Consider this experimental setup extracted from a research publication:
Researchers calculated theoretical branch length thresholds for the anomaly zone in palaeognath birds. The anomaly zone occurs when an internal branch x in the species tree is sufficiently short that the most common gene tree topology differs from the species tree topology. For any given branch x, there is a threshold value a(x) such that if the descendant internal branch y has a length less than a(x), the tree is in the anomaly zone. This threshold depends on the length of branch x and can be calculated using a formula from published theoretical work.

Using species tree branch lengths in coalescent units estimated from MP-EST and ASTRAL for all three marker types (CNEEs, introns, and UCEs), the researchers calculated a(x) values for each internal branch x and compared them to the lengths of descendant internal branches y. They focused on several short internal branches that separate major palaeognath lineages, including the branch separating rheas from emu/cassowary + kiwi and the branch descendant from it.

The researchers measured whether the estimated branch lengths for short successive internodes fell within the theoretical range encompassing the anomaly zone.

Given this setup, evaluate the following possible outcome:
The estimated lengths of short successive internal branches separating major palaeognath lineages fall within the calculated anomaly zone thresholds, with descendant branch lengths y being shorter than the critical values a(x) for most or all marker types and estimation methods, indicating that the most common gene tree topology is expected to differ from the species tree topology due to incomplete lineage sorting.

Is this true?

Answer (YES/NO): YES